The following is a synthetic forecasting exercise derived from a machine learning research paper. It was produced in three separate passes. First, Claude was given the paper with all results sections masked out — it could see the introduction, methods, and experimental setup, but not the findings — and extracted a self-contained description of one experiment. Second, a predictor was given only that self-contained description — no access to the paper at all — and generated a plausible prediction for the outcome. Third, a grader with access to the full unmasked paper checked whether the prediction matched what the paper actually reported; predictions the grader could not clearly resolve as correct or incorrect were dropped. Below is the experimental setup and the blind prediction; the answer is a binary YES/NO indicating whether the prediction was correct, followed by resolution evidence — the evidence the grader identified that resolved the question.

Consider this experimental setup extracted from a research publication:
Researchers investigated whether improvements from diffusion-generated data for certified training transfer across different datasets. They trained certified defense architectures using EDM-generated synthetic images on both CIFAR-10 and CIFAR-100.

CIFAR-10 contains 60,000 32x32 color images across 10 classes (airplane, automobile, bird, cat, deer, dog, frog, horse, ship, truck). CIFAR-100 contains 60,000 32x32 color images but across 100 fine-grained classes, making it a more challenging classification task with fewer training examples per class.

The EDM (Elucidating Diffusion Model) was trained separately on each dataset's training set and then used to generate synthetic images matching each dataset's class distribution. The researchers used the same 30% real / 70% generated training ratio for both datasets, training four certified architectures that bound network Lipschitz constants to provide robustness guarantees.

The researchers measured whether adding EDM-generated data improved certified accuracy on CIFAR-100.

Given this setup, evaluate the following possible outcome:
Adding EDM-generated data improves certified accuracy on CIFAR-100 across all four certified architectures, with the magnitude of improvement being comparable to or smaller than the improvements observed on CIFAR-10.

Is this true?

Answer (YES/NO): NO